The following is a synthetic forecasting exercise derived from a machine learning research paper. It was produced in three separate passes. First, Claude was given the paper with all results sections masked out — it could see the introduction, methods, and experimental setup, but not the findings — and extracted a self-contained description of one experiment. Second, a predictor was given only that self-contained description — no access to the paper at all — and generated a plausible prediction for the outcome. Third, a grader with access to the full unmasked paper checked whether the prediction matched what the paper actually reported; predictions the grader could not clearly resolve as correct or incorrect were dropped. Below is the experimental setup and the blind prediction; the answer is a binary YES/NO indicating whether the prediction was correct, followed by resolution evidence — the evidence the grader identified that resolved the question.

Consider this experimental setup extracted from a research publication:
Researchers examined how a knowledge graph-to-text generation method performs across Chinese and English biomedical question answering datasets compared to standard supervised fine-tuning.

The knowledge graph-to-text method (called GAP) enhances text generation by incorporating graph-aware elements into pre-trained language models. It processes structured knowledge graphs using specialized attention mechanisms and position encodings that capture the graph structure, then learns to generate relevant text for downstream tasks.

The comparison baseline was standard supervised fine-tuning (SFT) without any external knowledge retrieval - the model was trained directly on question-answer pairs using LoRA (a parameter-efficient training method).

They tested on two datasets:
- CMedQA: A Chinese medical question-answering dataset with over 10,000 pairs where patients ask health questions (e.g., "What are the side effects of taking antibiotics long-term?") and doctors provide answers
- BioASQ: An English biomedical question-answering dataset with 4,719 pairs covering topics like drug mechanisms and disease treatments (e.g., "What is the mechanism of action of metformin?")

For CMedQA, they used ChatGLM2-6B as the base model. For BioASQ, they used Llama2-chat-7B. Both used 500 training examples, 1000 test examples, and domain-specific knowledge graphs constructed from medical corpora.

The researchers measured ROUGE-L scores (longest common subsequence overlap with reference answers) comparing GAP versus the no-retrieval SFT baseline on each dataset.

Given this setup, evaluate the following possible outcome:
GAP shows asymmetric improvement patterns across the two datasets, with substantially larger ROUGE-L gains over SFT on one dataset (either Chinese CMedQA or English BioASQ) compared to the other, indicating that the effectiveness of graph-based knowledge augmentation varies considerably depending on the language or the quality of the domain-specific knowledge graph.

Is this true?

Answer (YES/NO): NO